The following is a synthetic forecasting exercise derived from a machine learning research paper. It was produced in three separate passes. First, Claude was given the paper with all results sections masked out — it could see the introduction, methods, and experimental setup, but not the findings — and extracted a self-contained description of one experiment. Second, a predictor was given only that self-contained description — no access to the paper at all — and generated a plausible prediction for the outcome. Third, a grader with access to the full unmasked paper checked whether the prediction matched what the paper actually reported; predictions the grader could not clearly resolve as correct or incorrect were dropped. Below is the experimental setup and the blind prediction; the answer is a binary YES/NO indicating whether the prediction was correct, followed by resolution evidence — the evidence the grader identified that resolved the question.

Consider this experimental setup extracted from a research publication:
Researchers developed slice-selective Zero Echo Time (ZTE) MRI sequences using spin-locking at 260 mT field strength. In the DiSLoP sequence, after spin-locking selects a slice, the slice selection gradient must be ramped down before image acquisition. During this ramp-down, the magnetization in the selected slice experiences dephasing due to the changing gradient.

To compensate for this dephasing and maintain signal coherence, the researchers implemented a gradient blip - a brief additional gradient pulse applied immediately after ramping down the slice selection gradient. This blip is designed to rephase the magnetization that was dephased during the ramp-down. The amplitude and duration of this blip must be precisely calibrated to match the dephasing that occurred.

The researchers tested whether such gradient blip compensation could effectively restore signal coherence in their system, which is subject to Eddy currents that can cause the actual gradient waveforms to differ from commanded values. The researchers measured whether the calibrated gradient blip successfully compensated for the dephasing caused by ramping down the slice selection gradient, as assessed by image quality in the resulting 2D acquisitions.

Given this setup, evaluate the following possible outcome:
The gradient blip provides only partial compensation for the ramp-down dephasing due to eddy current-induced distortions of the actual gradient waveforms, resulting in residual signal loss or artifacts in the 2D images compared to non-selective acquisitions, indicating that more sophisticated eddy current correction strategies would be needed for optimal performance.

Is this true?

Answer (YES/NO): YES